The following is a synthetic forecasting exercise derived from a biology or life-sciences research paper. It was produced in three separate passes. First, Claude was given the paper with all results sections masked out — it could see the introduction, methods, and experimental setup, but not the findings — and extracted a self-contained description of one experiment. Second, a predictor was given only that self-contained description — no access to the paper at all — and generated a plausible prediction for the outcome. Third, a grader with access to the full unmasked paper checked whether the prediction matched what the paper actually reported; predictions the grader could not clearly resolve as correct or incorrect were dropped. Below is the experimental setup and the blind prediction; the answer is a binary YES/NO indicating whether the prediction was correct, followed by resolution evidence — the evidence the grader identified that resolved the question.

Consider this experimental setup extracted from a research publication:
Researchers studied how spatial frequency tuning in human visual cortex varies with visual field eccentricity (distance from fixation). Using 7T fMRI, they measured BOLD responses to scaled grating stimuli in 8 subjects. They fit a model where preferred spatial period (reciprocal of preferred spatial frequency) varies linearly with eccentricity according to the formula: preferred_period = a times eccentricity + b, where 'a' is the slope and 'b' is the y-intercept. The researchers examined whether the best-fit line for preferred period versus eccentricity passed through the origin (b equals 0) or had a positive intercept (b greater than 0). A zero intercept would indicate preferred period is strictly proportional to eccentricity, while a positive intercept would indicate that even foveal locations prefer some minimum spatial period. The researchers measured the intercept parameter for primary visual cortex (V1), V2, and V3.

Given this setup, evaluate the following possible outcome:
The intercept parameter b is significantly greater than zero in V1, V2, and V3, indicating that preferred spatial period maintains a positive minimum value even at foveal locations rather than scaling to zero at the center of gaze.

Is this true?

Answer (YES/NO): YES